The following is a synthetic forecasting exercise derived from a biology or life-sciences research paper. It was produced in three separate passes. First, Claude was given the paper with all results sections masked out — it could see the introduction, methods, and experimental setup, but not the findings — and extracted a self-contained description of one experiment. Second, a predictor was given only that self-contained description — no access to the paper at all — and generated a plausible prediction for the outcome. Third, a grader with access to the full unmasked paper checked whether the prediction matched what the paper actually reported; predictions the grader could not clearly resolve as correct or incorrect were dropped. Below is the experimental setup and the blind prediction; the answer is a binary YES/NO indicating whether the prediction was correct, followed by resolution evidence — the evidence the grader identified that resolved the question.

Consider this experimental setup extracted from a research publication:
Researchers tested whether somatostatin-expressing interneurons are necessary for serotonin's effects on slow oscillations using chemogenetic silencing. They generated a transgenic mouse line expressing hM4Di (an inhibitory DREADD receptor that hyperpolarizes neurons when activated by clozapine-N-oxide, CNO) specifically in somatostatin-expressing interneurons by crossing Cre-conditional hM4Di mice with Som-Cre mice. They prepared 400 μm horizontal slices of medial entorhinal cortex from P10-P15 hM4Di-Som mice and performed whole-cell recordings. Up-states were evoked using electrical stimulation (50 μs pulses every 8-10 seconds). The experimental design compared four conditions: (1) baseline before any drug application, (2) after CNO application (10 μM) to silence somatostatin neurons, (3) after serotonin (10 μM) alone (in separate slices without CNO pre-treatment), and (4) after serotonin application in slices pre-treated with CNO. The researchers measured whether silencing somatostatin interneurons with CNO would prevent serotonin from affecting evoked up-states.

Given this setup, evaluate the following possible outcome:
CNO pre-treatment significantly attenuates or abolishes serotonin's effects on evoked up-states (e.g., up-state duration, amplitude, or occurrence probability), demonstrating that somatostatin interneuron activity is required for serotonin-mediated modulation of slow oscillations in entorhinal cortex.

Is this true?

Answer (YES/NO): YES